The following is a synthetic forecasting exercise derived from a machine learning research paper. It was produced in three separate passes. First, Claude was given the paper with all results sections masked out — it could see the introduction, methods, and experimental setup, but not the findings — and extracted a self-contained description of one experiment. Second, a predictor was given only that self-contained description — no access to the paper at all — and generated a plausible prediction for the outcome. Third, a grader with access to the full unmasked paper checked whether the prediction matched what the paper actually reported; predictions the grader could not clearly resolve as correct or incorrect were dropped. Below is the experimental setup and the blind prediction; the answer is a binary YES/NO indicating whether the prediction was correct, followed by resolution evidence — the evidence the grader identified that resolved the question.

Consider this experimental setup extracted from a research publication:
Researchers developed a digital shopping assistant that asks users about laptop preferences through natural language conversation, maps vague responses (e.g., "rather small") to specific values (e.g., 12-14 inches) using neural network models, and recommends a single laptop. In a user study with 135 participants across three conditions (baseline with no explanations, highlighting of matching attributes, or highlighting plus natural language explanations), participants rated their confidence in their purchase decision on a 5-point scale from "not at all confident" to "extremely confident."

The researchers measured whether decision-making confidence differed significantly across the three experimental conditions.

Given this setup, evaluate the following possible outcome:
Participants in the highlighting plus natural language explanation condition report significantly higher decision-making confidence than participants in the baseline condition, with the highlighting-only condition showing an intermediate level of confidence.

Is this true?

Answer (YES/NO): NO